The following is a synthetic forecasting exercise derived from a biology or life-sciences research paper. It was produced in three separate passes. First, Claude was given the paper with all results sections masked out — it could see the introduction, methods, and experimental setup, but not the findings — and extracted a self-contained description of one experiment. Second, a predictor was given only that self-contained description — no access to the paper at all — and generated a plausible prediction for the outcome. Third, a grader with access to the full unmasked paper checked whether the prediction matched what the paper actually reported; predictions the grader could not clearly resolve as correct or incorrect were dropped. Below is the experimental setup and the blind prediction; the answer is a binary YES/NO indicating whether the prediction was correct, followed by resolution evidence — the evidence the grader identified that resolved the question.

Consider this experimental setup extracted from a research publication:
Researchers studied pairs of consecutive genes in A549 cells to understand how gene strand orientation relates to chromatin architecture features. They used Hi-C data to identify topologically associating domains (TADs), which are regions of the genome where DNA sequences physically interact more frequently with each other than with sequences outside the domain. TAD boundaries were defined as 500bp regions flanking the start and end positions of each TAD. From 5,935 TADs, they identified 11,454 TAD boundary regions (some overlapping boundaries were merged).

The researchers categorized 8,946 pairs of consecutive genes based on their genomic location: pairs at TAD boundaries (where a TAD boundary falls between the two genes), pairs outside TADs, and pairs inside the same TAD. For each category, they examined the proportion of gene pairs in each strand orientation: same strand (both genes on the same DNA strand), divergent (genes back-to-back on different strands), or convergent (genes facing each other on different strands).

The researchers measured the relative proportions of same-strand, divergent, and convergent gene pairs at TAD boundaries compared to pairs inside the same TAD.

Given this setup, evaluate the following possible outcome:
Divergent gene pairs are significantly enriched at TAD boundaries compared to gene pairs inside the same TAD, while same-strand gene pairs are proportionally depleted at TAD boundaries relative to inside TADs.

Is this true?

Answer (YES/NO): NO